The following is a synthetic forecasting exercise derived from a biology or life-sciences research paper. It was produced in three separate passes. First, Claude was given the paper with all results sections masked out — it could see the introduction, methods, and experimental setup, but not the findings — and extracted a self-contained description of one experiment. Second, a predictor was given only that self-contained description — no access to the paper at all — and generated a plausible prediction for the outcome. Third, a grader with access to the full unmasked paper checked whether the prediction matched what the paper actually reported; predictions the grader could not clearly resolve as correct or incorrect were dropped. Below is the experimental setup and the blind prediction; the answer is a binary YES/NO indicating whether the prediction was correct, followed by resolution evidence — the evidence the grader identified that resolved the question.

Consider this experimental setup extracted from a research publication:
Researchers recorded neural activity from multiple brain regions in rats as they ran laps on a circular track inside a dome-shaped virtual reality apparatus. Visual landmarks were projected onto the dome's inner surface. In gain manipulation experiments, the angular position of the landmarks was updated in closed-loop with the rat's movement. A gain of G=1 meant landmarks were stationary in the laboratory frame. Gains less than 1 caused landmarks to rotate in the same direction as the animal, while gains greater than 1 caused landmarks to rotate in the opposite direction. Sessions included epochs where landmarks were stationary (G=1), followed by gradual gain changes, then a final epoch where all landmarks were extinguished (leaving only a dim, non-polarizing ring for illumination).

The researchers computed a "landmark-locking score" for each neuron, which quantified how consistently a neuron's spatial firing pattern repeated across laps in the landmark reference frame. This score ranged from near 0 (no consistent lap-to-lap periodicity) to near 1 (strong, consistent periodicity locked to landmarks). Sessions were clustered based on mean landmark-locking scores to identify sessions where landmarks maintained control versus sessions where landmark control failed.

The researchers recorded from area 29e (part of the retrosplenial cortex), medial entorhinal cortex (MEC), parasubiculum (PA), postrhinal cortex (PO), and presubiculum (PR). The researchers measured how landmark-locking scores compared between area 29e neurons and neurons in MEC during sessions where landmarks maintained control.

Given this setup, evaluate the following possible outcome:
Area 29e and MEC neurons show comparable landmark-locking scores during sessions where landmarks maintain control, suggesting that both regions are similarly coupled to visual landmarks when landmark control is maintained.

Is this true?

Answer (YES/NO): YES